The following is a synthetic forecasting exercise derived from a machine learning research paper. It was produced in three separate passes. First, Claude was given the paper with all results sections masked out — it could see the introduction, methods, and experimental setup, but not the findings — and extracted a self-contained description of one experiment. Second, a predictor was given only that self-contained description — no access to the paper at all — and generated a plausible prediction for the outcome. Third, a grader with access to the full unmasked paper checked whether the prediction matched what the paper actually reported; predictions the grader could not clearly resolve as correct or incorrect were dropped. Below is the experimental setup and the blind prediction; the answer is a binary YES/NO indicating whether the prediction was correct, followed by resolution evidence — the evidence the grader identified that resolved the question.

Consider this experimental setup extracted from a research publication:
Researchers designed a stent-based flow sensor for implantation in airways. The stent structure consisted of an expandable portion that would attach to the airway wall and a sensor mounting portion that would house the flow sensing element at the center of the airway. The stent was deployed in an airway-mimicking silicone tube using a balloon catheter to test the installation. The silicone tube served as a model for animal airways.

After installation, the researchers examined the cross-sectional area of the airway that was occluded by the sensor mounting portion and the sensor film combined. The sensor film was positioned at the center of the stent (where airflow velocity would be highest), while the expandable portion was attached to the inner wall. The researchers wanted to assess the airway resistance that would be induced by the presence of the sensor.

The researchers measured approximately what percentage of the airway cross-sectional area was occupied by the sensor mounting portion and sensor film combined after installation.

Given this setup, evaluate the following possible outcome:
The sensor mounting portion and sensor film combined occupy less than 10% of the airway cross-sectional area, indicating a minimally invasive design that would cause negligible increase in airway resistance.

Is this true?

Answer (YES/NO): YES